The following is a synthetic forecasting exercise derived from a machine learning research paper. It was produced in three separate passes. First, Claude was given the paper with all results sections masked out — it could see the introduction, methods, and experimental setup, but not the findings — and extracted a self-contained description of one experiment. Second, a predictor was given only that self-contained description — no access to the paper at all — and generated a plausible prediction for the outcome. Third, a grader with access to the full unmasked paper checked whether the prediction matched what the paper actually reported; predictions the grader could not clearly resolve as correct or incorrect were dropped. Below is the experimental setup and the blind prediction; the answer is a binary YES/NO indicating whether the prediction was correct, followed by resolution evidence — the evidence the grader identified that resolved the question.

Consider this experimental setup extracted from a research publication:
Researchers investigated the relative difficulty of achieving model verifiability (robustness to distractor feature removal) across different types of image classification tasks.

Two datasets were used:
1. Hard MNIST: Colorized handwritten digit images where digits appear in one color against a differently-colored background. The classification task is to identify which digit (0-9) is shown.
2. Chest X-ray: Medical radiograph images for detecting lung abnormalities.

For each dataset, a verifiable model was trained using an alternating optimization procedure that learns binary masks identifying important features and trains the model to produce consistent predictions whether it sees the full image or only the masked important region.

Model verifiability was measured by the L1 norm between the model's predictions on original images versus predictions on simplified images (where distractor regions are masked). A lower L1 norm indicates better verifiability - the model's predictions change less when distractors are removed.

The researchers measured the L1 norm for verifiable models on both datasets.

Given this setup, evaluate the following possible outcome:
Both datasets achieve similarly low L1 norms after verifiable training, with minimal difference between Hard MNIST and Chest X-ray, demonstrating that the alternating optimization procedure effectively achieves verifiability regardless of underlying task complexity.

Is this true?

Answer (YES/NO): NO